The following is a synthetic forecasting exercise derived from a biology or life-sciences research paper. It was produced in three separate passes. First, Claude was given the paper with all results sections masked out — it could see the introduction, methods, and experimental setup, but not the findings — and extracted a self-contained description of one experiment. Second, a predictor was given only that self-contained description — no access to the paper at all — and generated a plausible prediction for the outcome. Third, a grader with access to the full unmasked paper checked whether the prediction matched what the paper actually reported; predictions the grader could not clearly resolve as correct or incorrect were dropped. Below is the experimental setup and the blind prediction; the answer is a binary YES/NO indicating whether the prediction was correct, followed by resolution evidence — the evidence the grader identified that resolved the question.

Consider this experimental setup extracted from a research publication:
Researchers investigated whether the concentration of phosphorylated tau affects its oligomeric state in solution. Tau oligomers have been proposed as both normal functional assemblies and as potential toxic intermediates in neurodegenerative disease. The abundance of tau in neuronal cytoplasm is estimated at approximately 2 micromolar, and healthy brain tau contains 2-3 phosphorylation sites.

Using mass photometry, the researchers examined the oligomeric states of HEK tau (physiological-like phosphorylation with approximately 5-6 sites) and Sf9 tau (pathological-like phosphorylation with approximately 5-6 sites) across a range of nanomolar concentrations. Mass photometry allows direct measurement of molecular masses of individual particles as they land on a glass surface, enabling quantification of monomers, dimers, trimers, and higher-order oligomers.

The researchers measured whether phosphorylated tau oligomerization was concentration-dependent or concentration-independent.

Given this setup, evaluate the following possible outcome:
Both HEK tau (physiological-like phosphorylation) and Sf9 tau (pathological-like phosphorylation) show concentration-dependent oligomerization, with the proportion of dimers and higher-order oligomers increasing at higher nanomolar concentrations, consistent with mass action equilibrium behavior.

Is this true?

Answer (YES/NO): YES